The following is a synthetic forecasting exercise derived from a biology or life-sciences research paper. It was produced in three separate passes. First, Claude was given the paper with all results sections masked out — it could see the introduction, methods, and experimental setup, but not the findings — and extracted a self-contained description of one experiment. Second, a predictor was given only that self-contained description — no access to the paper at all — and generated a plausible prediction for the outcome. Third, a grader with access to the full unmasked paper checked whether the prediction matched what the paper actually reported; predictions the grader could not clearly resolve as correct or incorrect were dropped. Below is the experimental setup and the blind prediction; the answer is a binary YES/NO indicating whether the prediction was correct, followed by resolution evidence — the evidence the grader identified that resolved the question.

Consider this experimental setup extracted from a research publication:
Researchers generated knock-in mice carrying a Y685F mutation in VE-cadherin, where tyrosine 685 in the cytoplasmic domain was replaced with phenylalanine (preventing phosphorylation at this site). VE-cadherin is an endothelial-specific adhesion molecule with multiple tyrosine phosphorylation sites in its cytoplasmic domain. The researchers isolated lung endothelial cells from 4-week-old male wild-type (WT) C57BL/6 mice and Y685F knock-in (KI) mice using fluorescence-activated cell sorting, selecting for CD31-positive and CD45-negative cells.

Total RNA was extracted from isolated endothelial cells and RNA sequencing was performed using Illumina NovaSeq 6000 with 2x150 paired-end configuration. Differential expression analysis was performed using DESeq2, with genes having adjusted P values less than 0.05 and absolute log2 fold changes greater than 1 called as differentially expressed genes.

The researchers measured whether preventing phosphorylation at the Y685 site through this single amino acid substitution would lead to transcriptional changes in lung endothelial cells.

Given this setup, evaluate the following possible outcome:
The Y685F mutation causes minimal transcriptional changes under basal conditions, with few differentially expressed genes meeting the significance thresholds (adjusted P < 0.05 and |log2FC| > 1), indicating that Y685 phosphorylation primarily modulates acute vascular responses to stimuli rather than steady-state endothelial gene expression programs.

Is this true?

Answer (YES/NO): NO